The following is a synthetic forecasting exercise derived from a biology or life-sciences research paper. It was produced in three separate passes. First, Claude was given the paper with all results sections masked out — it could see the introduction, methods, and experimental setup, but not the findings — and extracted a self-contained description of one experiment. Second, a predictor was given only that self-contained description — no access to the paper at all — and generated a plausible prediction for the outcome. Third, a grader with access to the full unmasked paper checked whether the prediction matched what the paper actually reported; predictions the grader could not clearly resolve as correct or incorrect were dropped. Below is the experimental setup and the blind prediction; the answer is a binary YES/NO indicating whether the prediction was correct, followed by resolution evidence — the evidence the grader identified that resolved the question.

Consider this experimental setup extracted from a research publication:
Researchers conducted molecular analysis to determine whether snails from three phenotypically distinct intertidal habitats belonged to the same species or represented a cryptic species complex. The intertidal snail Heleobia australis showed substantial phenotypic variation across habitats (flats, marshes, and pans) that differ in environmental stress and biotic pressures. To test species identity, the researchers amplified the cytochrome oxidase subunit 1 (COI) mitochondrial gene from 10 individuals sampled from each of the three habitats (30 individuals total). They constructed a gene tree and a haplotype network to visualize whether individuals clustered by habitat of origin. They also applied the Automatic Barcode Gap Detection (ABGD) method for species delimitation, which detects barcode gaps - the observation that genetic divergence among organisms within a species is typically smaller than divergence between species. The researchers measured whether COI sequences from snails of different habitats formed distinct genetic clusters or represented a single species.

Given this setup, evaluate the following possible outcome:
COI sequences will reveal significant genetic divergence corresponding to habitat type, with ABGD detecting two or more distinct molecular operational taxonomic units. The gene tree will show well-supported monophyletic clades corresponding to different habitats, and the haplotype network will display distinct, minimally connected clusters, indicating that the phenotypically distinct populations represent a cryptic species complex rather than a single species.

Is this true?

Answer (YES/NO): NO